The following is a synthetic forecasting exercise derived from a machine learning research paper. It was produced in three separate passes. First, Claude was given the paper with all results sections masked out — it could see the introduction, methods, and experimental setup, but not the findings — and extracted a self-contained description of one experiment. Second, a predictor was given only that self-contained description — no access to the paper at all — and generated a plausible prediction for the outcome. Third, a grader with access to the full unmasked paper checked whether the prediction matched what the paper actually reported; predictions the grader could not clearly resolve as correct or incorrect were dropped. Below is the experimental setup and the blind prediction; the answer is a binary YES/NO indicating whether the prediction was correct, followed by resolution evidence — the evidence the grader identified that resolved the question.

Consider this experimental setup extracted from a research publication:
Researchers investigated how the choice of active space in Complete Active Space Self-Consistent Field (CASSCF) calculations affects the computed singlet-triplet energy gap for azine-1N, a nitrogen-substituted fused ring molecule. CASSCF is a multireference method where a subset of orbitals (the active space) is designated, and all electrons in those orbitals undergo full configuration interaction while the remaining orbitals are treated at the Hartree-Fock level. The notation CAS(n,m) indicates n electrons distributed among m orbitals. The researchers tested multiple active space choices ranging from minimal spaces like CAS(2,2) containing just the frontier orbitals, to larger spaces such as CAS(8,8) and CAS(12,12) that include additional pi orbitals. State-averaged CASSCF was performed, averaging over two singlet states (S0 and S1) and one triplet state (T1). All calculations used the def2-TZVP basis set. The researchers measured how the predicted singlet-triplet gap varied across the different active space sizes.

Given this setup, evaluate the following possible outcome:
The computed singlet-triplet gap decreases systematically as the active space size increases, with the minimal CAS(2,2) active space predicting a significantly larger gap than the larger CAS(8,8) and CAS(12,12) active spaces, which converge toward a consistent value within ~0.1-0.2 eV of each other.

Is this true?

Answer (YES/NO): NO